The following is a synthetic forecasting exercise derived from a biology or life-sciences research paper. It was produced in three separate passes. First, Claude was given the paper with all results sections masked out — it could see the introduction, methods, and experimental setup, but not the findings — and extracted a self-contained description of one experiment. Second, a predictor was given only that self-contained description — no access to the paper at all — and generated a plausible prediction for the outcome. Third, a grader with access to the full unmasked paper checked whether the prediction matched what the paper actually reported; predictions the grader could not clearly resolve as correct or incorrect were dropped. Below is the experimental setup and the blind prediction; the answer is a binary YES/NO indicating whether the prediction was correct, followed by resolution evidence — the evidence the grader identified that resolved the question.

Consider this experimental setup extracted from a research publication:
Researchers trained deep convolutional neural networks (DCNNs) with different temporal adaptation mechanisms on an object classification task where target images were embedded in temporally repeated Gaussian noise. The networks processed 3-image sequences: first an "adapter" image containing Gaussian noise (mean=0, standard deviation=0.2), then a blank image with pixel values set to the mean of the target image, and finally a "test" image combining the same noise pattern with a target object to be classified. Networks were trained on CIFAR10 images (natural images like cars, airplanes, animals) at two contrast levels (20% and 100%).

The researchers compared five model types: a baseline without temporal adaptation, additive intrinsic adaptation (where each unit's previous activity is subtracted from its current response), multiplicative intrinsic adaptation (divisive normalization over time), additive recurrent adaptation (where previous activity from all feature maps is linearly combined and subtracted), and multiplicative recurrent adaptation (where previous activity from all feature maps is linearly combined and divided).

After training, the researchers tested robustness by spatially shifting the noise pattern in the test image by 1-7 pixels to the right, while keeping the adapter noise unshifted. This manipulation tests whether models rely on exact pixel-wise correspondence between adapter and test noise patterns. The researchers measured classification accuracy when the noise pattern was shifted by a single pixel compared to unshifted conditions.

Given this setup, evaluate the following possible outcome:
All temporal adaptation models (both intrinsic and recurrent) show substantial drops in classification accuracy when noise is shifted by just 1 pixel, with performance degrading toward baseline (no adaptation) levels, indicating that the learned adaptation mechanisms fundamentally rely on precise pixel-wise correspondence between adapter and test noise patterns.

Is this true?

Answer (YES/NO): NO